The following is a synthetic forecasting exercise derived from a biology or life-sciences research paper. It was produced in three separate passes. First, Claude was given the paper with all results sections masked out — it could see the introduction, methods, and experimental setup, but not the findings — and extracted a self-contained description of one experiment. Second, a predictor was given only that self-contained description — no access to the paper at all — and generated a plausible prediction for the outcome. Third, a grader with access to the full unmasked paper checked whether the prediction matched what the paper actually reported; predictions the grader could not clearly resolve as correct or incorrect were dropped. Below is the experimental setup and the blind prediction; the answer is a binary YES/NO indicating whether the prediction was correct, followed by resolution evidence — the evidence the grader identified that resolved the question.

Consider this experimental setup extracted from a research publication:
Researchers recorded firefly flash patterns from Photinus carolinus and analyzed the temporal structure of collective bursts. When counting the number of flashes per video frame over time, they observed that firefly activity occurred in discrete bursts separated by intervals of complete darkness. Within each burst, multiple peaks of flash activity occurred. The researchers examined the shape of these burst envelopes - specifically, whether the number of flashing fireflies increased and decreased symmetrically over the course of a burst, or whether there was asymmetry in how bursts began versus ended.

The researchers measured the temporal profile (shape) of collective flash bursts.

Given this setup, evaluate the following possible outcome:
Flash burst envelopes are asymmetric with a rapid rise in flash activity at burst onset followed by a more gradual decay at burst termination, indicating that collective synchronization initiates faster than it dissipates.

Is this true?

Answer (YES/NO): NO